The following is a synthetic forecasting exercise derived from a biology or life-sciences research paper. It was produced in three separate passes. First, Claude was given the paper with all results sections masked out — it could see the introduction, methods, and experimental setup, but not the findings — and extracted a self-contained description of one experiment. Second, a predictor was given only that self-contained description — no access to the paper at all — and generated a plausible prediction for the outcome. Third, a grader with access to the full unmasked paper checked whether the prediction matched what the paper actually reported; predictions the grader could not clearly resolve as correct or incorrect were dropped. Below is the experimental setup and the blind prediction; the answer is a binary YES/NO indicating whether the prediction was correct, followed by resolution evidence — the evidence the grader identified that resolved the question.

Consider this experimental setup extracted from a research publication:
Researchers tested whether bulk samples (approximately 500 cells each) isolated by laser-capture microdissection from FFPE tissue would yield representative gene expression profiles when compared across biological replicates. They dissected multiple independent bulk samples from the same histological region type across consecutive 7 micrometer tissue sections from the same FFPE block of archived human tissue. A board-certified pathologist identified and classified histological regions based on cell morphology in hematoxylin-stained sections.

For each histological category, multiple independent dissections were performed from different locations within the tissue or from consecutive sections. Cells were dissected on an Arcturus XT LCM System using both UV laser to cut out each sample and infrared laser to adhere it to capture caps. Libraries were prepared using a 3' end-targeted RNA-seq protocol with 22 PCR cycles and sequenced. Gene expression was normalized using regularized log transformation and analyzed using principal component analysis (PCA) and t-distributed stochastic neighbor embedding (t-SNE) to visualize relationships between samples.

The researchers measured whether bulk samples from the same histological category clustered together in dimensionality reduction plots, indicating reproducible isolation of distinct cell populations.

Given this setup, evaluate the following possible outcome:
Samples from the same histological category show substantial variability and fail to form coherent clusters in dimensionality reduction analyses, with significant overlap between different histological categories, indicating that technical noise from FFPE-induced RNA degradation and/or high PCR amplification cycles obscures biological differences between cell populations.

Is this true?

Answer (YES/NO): NO